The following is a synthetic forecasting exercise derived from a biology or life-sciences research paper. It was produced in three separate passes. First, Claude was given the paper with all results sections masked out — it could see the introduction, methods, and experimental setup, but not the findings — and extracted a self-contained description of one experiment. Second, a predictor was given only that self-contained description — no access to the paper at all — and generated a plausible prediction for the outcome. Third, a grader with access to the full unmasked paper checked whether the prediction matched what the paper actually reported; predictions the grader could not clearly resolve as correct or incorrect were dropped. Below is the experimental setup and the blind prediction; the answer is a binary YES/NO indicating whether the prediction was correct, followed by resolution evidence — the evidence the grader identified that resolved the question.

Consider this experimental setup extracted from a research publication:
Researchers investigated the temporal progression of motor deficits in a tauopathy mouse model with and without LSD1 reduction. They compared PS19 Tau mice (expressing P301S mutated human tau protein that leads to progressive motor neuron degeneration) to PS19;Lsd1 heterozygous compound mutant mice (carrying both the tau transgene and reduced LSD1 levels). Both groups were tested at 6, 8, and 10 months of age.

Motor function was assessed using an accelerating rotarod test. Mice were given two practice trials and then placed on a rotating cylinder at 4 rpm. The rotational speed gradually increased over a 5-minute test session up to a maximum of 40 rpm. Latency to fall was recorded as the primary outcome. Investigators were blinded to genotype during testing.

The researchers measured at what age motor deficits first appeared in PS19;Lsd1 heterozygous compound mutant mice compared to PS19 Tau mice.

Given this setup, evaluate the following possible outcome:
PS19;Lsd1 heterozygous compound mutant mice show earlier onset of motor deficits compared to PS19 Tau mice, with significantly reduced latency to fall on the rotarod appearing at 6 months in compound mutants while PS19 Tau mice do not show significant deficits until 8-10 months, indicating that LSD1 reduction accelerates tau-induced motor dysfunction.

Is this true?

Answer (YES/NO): NO